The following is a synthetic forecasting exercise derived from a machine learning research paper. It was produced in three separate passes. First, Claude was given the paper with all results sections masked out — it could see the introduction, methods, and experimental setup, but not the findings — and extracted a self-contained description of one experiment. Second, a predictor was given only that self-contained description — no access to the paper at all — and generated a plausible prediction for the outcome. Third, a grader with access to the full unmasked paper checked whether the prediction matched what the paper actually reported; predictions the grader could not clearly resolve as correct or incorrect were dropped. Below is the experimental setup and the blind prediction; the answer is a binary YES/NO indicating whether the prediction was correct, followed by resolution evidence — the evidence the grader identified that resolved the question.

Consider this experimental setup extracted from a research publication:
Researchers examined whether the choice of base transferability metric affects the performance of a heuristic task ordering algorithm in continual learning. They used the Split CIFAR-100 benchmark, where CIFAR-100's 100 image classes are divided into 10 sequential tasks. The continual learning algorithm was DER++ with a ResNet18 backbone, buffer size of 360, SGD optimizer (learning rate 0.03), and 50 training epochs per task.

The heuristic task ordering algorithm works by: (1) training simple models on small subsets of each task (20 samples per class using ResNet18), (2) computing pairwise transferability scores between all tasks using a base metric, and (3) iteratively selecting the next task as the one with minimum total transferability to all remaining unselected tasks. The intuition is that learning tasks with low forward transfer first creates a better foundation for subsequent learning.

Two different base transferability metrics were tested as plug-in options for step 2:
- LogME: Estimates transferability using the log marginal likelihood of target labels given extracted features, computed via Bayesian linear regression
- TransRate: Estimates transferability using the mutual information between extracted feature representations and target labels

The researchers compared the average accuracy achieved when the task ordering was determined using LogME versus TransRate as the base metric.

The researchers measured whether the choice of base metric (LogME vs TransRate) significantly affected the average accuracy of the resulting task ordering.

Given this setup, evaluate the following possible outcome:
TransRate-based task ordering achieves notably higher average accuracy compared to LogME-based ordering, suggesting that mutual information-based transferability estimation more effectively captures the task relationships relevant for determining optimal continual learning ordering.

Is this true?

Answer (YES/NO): NO